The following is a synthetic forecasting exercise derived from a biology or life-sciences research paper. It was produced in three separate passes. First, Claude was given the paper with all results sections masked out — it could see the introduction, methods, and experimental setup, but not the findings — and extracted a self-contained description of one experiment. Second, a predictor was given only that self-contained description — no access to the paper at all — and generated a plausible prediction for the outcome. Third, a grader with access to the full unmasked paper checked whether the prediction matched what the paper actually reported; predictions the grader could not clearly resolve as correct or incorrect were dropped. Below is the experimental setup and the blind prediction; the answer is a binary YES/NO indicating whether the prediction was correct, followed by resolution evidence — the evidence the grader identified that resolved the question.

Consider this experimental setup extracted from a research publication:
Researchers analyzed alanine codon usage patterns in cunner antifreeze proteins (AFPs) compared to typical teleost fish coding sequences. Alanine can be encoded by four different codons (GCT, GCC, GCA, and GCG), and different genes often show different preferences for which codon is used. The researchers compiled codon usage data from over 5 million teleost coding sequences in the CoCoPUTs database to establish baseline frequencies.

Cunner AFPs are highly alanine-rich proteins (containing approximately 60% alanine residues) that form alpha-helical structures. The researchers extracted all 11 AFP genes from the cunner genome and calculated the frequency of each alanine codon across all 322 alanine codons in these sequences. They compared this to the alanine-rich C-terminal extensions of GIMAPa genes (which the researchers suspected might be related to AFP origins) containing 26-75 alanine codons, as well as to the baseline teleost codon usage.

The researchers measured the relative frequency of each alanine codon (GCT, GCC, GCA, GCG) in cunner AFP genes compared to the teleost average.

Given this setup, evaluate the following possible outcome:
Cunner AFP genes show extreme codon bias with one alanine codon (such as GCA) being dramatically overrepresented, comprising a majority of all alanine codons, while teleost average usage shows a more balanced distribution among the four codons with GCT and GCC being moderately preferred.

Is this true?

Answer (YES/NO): NO